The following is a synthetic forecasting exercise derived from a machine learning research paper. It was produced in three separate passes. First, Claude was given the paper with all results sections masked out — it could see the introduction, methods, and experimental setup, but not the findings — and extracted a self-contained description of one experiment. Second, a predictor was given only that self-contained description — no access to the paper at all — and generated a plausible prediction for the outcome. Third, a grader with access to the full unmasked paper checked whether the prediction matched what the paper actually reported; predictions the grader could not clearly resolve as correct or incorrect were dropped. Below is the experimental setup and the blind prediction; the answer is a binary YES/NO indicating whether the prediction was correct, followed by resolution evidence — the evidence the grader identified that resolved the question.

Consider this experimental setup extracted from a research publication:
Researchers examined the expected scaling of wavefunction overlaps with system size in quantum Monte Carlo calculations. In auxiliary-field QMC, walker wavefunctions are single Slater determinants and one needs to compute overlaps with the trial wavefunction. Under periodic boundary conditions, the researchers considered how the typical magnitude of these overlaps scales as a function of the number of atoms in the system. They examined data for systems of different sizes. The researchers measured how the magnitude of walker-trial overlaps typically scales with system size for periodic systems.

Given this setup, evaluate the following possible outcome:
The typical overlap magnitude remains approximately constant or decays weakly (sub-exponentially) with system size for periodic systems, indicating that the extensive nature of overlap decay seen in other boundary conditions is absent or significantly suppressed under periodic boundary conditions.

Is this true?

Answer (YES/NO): NO